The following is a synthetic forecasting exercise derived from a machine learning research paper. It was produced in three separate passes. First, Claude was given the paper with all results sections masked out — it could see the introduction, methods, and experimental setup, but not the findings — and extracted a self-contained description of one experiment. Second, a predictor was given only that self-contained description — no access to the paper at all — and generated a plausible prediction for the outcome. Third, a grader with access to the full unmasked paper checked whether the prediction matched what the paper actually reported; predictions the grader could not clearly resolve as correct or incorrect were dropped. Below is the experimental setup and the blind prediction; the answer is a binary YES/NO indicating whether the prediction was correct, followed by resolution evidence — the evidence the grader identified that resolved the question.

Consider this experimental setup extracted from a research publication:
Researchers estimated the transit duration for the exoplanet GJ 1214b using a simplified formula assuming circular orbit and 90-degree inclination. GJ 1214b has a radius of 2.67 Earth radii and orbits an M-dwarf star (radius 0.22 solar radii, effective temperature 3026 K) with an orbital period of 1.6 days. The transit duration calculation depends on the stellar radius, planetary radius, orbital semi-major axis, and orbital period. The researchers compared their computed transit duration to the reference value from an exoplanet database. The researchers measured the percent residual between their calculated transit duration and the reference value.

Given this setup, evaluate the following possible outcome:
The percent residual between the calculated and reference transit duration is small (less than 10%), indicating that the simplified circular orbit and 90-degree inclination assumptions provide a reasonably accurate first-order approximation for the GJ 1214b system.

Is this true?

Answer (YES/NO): YES